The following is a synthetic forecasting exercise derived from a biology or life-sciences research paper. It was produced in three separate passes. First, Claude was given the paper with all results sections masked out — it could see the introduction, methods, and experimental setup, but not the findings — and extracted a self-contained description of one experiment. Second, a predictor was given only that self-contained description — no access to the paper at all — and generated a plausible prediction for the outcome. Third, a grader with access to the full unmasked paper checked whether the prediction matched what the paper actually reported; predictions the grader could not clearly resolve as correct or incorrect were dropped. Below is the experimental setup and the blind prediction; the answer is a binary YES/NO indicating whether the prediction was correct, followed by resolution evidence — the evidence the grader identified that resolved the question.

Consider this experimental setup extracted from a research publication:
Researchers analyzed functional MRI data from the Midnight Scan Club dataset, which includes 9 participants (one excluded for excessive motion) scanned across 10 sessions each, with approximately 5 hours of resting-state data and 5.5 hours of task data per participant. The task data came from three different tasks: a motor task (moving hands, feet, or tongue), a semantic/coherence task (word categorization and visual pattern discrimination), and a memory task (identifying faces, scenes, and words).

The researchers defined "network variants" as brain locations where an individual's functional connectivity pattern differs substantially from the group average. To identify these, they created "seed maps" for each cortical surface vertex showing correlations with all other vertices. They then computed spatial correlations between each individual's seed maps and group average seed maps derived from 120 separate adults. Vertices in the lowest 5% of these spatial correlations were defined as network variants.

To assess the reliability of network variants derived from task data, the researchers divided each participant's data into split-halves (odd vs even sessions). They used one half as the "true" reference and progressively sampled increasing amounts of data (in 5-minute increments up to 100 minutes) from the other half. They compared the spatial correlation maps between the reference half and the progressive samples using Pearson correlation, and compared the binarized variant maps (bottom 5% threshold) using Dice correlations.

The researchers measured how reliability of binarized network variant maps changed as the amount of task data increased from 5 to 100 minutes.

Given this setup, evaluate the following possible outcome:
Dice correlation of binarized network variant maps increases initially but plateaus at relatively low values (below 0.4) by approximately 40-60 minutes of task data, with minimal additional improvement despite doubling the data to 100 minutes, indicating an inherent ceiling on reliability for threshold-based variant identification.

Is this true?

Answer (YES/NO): NO